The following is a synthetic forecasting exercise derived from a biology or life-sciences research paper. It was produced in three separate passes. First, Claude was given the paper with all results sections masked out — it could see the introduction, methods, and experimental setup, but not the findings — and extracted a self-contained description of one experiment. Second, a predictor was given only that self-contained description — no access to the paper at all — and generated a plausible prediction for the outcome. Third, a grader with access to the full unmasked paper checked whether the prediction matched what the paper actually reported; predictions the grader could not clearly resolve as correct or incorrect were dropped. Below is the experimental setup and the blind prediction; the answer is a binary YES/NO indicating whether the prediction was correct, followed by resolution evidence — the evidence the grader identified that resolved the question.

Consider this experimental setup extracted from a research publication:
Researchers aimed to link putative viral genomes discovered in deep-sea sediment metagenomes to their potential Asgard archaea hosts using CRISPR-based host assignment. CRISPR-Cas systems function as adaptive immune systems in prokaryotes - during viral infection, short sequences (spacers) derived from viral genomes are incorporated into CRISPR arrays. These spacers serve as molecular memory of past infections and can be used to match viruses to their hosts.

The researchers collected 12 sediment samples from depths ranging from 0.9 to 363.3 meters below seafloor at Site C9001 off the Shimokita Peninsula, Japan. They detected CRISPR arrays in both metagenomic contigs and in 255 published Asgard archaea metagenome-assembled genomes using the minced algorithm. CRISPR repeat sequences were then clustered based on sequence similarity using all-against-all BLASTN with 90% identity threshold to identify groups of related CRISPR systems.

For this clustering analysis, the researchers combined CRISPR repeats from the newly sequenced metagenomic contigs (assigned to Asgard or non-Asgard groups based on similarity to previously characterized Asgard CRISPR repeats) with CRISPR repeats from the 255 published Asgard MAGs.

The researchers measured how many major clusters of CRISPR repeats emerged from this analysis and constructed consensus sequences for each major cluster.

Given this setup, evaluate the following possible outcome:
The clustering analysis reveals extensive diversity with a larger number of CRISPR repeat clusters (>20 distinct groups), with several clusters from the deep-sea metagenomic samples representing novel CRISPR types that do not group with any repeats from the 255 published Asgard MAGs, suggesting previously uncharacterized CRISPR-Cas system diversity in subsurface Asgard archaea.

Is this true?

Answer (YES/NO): NO